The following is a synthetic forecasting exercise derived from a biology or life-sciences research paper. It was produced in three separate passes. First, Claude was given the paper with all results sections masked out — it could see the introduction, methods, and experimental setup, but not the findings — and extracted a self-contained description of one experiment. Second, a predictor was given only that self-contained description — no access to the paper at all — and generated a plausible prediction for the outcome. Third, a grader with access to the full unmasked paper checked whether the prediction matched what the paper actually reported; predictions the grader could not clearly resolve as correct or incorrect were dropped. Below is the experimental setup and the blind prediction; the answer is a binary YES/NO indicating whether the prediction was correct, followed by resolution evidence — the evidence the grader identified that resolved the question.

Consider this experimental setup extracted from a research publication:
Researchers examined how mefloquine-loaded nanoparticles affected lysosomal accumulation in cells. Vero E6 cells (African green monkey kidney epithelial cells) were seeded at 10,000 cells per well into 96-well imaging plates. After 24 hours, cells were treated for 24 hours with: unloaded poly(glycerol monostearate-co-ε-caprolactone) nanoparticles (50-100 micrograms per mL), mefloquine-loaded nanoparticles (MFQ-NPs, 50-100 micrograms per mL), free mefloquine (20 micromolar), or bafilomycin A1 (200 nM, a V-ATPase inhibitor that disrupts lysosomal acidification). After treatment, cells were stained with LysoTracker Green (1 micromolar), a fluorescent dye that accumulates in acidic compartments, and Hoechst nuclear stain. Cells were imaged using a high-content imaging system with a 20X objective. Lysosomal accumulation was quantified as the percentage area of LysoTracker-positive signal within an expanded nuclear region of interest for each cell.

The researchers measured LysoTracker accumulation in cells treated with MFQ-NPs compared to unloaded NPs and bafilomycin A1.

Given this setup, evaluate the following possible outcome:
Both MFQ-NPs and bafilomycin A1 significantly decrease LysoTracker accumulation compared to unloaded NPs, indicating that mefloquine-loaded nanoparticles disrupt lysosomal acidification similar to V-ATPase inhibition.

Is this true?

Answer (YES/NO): NO